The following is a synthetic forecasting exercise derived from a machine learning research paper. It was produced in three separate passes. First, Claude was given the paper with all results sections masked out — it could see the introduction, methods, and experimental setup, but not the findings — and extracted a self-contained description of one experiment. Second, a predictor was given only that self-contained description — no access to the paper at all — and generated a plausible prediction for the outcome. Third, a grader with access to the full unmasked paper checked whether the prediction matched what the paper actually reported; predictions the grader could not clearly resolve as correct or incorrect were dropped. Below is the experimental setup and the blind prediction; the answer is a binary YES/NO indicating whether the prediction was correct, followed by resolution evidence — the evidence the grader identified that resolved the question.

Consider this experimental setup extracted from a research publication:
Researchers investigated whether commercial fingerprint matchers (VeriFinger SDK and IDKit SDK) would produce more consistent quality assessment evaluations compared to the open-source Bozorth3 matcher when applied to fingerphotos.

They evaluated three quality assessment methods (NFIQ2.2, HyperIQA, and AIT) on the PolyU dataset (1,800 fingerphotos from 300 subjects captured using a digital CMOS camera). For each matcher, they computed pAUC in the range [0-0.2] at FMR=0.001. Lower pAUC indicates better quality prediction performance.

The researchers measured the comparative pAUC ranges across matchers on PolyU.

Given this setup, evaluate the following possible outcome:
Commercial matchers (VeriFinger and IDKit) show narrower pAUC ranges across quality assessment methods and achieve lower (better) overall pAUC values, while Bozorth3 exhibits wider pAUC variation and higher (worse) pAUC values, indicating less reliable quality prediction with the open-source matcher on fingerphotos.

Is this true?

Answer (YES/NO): YES